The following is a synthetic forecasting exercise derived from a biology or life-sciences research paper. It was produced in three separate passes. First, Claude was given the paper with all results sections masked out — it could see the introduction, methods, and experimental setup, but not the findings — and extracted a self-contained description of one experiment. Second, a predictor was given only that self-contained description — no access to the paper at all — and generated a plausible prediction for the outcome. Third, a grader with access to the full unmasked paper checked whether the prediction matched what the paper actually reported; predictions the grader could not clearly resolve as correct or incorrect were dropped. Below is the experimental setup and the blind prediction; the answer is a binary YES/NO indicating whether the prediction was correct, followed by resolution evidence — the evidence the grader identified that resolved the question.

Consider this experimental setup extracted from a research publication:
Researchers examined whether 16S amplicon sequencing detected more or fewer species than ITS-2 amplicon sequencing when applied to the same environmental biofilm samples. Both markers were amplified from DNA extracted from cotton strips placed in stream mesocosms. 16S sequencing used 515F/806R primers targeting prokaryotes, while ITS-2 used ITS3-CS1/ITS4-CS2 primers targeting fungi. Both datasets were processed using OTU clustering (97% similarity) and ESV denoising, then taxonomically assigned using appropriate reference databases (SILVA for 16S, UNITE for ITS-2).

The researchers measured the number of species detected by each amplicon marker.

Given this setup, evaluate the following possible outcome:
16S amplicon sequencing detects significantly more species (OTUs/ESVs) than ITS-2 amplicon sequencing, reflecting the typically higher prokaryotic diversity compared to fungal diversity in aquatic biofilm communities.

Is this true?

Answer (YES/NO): NO